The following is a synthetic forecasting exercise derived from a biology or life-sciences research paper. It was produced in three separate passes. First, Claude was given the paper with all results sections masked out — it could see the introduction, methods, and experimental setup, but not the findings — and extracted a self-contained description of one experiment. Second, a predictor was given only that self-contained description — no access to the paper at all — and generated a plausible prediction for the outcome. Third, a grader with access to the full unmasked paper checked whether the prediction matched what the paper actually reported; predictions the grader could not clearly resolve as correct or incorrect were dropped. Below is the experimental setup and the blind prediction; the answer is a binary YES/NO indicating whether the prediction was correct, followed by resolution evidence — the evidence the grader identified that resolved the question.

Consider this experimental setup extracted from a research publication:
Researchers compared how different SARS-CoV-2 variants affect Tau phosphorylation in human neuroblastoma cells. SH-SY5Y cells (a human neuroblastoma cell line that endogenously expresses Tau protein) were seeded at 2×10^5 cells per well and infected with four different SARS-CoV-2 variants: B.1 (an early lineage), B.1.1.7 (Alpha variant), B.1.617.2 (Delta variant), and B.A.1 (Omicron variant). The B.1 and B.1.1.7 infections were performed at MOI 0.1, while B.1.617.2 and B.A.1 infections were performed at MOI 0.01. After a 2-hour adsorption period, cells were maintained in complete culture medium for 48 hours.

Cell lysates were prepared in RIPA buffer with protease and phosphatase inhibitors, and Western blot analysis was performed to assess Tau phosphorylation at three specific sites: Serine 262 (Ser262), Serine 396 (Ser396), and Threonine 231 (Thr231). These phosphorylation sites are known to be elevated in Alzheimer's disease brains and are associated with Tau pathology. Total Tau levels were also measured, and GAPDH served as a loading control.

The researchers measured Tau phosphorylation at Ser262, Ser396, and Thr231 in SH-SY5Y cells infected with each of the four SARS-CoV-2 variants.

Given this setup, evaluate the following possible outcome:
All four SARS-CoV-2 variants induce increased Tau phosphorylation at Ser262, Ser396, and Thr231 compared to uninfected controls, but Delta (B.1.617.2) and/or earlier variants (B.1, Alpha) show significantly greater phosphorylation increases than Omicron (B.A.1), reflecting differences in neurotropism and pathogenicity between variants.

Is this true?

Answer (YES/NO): NO